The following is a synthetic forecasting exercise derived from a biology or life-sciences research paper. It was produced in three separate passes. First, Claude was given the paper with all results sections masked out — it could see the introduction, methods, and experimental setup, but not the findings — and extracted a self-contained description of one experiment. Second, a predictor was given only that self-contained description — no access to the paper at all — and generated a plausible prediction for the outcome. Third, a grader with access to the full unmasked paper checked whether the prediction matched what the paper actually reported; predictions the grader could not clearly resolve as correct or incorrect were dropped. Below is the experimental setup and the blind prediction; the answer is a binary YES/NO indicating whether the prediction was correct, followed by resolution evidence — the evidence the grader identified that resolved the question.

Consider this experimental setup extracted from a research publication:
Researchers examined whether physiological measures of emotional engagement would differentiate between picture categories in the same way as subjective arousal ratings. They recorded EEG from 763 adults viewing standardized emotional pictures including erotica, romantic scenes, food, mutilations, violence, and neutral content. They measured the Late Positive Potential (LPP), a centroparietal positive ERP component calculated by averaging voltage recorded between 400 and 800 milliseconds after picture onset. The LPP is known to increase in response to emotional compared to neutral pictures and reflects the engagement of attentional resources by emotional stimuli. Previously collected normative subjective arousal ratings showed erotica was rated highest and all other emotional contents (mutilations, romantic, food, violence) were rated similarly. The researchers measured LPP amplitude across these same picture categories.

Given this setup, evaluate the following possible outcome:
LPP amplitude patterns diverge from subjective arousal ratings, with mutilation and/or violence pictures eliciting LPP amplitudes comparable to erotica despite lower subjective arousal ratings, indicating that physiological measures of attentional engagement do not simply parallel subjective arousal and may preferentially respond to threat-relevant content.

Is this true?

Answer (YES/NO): YES